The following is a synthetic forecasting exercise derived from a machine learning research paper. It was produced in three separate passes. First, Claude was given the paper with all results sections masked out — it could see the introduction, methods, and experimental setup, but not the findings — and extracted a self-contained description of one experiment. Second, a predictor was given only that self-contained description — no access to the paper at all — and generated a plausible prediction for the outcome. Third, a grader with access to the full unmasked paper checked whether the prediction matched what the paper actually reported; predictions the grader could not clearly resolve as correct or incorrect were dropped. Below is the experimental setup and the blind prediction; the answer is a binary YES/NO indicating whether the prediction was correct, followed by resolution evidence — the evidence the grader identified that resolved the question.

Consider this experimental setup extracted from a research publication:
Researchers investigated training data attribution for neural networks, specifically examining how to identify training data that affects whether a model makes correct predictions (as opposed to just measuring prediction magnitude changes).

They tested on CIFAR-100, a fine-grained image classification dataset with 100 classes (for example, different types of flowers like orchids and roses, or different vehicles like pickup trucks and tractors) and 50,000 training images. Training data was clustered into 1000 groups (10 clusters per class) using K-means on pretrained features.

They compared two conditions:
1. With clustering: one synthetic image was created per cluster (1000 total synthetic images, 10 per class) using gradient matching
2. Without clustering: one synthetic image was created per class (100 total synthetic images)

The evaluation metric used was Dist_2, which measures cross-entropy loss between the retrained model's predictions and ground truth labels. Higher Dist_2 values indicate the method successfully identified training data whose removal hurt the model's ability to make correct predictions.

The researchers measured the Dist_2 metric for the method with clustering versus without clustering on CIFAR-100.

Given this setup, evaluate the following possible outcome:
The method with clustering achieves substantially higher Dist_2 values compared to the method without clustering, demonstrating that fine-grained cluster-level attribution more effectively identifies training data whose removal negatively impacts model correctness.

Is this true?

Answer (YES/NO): YES